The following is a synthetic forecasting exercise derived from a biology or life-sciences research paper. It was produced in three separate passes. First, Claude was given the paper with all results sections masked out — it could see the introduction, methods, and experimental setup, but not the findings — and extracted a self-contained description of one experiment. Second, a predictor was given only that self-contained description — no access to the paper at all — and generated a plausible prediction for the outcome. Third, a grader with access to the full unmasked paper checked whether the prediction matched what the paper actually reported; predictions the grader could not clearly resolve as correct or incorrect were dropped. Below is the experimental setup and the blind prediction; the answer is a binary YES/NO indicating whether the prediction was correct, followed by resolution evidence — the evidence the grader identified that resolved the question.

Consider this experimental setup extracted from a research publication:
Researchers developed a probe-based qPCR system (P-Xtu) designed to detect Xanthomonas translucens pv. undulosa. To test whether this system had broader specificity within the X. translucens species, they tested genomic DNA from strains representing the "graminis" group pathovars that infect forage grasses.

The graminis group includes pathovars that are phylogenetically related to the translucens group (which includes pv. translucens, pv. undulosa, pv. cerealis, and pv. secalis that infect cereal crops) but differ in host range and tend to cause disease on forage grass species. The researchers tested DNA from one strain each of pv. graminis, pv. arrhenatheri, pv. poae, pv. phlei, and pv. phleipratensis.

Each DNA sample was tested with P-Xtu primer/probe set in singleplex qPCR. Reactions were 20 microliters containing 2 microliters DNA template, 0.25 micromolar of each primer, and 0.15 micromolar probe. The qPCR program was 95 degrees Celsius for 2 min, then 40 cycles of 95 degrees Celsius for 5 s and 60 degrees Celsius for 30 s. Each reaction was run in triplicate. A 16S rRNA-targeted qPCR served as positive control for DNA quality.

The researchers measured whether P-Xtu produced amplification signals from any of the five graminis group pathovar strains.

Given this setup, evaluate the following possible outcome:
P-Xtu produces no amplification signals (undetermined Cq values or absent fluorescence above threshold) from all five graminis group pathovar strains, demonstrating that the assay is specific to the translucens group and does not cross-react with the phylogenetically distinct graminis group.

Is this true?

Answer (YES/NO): YES